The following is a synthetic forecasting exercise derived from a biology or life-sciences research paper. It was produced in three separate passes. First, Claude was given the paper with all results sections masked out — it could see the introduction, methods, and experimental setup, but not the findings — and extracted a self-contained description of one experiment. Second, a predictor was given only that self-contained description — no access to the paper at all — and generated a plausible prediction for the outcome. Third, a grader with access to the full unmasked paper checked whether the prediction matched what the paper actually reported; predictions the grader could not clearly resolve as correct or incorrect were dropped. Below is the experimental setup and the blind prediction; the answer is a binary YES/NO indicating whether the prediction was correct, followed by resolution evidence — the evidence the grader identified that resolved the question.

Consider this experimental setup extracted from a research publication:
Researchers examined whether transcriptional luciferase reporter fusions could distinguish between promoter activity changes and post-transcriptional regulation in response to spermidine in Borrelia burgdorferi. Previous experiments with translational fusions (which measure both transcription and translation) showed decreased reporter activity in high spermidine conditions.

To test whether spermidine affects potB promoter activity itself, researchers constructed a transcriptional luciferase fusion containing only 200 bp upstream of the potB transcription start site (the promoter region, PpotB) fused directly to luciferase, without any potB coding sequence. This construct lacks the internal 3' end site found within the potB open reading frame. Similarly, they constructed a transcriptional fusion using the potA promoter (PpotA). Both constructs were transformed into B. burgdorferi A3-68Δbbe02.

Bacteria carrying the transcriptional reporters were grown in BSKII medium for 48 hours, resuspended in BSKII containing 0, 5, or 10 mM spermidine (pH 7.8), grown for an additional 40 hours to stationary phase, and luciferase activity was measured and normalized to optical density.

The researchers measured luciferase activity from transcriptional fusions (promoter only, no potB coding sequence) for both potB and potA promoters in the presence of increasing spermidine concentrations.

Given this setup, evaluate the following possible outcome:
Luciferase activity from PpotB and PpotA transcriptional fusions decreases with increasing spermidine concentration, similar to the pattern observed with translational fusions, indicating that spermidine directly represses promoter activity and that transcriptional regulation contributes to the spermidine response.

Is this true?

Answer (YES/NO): NO